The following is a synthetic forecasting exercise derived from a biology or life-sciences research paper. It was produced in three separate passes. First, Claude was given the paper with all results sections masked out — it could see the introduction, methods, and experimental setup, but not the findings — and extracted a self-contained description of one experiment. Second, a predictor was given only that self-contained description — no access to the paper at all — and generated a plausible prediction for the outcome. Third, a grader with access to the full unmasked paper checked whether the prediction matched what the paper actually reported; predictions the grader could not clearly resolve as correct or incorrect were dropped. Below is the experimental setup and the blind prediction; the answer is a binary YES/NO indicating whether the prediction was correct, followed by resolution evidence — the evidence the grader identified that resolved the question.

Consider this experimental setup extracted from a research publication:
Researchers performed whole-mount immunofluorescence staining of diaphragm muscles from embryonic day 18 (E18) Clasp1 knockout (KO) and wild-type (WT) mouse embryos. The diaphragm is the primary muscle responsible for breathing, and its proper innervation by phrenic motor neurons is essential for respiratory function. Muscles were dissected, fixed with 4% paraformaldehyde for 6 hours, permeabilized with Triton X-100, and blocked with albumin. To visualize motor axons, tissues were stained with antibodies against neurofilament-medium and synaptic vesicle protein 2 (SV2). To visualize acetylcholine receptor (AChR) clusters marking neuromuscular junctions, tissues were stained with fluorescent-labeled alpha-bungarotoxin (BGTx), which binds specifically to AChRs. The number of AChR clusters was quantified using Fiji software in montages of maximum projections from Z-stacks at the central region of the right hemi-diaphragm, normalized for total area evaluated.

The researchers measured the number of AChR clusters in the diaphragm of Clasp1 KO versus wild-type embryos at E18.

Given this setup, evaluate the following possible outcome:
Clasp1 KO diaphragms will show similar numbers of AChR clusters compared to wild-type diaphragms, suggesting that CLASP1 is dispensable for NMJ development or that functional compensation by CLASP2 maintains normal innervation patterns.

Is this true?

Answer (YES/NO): NO